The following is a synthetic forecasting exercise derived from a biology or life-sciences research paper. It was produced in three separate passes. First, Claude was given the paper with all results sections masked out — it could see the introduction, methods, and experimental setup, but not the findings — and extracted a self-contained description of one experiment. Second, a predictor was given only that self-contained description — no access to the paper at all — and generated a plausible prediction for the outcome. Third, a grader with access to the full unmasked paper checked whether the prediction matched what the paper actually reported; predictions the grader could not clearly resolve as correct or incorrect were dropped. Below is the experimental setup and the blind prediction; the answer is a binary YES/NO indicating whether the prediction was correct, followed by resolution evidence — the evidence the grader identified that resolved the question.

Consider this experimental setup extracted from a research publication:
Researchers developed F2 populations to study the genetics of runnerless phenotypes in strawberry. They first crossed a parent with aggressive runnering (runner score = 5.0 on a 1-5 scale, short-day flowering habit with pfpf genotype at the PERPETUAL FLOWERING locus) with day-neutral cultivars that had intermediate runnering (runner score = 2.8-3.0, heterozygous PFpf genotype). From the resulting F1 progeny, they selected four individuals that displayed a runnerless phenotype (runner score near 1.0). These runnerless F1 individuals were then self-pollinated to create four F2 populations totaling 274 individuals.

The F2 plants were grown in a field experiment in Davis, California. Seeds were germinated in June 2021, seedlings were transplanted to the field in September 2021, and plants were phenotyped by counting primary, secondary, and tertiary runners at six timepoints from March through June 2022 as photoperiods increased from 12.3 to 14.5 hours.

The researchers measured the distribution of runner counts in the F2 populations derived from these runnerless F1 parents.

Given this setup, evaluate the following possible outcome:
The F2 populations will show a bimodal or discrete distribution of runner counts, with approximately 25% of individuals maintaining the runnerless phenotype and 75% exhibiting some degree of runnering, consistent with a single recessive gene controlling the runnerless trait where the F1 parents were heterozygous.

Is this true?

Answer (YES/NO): NO